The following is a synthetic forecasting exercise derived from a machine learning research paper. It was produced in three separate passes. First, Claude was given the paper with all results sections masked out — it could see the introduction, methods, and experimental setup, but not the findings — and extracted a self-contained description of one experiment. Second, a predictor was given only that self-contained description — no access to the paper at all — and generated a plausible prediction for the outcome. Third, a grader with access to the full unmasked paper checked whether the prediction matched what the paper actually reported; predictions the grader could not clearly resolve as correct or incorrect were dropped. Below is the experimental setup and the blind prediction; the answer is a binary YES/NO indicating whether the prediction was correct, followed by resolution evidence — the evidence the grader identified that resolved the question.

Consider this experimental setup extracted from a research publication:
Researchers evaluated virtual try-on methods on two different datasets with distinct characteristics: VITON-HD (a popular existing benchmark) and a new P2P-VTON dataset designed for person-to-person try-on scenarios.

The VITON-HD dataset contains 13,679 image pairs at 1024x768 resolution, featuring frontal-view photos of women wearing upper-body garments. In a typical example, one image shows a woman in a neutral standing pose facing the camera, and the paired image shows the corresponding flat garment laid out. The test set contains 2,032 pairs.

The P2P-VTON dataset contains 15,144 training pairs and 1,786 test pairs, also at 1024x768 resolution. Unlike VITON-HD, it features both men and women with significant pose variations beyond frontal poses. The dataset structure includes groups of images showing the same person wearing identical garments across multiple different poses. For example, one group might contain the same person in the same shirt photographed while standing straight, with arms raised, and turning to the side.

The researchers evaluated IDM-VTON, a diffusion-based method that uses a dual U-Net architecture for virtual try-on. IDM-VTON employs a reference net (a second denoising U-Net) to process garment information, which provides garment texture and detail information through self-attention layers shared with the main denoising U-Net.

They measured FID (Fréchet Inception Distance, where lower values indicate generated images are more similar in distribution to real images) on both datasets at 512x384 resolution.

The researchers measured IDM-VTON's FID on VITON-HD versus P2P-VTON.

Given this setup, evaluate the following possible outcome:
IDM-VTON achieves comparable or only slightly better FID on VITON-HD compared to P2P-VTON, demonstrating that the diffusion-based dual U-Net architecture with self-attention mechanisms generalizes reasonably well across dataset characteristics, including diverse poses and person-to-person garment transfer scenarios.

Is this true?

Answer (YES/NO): NO